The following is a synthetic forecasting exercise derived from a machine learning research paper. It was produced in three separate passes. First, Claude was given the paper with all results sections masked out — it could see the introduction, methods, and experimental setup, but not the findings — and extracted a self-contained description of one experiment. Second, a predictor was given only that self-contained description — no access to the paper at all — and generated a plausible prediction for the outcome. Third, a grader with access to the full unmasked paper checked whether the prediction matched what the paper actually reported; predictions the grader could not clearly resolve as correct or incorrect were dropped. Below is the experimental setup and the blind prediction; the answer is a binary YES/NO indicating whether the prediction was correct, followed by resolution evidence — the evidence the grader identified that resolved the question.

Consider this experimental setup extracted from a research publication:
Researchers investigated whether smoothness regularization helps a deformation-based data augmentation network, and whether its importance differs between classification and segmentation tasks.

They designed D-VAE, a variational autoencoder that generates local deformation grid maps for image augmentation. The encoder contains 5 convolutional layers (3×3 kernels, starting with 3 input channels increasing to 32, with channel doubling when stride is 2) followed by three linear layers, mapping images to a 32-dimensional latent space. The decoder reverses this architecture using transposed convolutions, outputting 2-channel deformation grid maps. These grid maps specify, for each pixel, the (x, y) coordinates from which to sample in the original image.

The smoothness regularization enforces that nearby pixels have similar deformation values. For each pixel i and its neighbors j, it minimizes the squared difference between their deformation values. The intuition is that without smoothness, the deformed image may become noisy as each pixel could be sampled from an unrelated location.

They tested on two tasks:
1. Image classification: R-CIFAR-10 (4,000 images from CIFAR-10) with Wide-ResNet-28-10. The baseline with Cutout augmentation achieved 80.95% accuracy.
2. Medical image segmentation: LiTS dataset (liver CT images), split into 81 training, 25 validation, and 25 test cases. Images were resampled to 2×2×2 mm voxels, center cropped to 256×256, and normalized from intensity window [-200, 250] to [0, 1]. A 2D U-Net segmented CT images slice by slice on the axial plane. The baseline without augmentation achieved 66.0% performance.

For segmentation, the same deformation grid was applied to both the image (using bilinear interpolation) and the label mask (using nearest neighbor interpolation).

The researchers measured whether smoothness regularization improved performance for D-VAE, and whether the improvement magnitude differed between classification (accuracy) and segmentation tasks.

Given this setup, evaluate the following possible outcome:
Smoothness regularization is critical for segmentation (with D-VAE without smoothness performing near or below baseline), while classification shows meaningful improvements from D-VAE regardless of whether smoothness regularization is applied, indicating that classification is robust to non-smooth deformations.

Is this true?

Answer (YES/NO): NO